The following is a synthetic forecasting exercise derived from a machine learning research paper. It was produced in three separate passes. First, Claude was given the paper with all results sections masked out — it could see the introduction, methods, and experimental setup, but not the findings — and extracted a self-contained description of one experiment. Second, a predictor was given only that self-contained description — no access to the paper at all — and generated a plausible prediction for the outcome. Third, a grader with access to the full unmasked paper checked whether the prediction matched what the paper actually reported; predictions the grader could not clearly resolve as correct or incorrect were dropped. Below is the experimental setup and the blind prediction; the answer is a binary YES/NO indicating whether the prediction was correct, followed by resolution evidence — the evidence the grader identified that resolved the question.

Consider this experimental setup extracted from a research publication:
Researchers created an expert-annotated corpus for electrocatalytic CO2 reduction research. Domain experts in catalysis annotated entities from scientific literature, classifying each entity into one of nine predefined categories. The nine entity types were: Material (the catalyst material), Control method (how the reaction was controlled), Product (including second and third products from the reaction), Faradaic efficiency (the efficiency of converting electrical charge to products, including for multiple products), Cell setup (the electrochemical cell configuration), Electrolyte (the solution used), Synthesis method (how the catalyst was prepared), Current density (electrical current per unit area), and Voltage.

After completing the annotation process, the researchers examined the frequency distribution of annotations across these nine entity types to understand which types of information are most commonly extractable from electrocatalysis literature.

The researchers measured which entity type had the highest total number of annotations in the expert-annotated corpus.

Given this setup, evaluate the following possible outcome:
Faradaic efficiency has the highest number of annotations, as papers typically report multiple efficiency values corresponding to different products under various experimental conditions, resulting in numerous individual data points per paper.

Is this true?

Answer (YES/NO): NO